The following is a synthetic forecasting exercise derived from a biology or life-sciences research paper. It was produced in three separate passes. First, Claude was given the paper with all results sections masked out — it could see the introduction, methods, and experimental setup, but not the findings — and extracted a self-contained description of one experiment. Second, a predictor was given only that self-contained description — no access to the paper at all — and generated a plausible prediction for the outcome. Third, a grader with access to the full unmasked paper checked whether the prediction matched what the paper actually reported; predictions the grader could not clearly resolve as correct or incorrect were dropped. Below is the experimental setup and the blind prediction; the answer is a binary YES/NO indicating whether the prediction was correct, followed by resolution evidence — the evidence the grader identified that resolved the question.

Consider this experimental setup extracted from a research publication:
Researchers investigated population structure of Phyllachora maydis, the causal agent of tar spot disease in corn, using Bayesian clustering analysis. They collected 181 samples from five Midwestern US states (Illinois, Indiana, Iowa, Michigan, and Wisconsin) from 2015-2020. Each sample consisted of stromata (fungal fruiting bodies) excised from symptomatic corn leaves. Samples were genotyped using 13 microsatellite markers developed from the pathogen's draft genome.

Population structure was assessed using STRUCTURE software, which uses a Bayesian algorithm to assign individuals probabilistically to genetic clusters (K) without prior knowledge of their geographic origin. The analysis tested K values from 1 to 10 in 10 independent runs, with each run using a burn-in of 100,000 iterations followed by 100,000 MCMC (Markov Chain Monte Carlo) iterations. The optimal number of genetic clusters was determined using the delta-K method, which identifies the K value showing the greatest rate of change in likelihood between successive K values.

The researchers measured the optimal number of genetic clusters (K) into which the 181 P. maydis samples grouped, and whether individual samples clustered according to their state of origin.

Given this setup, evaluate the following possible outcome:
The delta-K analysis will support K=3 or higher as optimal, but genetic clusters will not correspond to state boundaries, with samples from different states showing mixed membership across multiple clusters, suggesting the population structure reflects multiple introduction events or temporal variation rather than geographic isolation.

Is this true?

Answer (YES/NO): NO